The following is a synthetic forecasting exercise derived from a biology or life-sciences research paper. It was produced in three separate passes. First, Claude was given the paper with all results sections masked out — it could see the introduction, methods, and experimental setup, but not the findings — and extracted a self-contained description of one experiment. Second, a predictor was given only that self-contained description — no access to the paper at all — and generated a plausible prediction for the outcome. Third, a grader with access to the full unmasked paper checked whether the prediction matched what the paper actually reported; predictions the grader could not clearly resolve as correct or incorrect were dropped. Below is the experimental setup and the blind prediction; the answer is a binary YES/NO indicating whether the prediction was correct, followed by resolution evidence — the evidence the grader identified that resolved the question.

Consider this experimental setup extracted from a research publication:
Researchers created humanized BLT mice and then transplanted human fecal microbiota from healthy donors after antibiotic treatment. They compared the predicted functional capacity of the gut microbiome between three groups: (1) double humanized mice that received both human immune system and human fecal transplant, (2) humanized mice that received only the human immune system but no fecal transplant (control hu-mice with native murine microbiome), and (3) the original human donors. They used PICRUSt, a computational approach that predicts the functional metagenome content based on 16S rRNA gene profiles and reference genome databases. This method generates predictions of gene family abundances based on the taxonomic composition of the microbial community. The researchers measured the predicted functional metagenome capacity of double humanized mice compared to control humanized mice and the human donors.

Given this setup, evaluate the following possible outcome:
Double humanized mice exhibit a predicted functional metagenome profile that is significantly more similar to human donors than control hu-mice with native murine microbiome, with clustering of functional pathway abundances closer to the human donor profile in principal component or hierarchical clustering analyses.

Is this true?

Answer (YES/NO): YES